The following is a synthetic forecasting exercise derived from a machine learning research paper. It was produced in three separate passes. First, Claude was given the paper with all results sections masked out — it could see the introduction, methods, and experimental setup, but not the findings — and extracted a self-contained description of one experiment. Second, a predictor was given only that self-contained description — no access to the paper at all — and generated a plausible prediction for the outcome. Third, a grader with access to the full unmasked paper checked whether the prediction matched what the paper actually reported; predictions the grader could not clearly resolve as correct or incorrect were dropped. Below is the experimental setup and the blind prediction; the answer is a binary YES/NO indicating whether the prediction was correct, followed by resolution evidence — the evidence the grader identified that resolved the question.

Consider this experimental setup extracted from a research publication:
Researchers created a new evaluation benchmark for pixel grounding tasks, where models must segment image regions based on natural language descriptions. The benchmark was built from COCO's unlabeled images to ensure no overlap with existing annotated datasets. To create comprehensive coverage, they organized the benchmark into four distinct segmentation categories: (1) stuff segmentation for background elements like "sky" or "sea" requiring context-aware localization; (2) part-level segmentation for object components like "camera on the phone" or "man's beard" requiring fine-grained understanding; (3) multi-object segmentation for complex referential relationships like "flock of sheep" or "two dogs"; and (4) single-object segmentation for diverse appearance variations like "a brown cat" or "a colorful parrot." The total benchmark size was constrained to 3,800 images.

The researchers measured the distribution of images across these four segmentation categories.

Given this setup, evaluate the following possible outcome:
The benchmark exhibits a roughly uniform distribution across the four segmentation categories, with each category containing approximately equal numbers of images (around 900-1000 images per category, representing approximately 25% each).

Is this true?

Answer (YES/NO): NO